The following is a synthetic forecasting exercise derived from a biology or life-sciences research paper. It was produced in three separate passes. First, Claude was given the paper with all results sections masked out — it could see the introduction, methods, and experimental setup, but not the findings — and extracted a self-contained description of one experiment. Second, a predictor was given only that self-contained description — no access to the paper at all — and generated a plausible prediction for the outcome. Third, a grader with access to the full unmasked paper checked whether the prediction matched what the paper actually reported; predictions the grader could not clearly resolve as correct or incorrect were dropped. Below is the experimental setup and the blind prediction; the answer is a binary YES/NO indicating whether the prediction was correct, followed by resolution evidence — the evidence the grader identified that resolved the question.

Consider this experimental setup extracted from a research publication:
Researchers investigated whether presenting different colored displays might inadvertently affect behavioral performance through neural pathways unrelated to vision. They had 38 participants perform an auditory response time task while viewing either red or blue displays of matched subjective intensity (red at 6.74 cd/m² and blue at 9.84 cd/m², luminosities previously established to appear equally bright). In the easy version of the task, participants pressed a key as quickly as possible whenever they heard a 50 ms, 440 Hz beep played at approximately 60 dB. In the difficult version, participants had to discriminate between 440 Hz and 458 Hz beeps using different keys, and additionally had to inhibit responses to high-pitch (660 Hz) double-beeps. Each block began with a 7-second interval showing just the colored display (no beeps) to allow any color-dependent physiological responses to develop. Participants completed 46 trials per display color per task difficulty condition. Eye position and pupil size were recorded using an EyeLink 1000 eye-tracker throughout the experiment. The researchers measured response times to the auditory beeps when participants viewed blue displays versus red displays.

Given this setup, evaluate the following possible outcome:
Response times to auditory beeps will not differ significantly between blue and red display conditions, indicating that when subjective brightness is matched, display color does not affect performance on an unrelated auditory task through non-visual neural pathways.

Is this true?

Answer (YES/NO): YES